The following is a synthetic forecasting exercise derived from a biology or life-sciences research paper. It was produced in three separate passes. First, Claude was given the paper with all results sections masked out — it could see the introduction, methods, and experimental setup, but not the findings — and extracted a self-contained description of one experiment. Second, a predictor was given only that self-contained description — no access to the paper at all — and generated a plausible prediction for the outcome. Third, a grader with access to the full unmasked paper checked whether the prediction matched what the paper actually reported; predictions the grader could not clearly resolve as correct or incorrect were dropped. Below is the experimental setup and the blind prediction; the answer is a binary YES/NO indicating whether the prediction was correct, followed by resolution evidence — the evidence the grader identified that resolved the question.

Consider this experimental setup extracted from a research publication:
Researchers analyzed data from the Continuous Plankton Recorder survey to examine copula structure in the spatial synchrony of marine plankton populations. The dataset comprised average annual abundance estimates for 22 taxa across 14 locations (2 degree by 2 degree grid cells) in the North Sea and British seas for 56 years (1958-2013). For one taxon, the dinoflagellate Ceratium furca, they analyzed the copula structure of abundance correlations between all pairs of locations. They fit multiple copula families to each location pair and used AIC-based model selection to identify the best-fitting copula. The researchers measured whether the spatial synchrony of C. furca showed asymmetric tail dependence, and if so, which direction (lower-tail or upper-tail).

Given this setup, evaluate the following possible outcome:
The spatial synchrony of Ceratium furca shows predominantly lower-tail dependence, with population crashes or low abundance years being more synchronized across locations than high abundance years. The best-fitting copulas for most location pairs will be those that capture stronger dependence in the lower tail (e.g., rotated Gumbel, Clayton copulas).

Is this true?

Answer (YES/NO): YES